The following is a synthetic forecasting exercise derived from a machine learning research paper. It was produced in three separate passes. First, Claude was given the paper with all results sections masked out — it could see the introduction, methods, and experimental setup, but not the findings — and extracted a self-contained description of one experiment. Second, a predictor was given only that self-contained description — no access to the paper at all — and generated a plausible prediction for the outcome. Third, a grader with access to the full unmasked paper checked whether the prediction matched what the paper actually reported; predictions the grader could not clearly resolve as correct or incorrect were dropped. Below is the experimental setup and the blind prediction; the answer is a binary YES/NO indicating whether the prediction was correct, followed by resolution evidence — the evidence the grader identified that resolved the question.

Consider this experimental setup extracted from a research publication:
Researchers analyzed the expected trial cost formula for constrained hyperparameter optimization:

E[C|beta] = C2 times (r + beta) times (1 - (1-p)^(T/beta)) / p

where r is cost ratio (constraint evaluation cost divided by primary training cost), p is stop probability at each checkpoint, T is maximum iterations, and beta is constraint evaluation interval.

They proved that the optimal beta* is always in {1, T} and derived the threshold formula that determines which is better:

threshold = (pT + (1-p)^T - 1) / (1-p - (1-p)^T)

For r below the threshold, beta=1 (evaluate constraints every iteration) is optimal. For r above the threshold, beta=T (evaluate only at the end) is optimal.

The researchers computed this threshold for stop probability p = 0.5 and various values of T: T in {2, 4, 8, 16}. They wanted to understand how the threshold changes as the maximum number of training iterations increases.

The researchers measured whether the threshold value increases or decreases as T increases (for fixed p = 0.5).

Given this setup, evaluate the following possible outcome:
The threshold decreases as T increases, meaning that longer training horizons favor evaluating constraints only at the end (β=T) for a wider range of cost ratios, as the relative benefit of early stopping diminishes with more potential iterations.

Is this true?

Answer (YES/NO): NO